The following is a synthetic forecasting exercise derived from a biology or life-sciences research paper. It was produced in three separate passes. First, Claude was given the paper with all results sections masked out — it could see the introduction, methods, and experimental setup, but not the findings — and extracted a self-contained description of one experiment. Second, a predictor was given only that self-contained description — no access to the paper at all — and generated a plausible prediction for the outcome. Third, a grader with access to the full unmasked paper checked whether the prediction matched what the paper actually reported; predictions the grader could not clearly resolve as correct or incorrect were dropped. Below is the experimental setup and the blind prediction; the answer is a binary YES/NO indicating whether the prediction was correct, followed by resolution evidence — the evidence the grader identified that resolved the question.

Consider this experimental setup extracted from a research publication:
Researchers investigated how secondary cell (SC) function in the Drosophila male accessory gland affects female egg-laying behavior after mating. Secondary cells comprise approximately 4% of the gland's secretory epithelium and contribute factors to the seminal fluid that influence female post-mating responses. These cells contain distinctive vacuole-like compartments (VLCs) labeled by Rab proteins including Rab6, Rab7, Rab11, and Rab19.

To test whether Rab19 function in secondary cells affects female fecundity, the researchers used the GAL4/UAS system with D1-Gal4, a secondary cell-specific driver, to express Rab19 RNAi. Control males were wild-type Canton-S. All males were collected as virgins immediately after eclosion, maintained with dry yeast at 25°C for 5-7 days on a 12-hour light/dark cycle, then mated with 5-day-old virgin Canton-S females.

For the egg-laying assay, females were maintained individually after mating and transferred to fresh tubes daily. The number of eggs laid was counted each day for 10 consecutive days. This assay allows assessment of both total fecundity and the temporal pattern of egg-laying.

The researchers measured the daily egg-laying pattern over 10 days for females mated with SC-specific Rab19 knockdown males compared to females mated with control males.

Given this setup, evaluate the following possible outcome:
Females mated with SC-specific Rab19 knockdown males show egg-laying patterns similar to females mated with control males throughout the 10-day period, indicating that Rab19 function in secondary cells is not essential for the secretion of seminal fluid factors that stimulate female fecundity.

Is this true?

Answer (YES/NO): YES